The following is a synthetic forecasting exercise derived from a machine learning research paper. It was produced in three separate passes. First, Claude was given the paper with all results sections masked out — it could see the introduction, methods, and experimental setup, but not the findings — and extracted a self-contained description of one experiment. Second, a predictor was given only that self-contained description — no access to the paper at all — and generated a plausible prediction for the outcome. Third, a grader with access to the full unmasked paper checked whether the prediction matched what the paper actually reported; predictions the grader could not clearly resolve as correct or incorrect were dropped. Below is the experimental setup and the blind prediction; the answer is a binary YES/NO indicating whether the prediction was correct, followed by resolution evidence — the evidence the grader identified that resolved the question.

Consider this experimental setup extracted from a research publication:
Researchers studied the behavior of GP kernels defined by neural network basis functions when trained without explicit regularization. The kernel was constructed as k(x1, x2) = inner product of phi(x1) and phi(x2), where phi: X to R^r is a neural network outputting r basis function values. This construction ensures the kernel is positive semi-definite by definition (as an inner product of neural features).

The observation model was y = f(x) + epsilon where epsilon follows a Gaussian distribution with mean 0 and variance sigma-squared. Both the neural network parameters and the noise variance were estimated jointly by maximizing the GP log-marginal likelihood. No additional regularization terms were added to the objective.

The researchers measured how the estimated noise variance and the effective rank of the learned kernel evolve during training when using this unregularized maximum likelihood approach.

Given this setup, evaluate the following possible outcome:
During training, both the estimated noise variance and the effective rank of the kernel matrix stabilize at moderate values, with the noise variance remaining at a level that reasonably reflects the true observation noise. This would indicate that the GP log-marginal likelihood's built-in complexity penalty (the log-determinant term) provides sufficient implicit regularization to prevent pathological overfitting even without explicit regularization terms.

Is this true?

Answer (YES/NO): NO